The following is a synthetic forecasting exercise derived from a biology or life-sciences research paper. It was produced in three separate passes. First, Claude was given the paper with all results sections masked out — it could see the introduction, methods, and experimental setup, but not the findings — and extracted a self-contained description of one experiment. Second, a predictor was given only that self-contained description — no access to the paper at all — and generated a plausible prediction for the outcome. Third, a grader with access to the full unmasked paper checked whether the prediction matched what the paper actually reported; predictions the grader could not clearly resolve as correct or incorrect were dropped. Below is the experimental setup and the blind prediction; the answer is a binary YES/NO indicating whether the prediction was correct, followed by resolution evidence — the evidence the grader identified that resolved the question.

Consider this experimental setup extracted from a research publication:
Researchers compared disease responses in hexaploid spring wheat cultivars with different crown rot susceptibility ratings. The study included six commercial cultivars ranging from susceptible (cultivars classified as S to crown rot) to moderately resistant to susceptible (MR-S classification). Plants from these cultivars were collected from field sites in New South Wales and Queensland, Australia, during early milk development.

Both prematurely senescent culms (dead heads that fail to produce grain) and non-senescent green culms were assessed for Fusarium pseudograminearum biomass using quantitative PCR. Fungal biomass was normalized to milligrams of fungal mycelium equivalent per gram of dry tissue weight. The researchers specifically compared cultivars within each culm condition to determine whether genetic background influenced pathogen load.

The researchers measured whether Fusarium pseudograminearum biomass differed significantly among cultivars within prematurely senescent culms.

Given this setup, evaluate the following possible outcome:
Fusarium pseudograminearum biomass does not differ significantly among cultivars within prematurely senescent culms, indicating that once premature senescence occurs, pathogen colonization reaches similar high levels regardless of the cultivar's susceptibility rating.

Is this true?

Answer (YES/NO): YES